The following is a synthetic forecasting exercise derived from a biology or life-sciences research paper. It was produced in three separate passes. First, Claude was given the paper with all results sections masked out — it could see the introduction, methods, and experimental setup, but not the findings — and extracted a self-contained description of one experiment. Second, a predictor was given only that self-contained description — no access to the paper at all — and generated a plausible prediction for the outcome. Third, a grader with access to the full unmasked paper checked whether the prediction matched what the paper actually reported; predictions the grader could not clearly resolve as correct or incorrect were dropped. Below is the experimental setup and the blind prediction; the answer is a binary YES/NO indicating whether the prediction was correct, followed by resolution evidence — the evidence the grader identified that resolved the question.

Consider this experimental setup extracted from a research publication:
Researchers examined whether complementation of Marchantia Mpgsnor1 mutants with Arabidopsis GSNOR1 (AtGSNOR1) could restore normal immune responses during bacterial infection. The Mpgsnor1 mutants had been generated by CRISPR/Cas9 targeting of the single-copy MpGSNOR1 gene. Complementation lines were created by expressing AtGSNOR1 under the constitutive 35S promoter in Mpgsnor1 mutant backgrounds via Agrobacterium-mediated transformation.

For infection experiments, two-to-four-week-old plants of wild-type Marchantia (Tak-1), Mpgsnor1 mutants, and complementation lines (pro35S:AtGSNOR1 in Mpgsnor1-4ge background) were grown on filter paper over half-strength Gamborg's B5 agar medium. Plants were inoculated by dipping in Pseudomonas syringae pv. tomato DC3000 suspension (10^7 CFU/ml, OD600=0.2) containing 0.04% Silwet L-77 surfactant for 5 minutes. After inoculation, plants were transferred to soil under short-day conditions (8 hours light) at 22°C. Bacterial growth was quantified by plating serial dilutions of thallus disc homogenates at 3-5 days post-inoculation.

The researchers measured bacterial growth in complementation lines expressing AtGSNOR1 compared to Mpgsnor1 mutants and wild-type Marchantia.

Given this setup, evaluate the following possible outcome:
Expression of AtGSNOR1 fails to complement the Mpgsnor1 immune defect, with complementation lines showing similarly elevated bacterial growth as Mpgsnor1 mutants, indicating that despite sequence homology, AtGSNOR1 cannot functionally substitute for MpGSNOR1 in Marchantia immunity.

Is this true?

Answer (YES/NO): NO